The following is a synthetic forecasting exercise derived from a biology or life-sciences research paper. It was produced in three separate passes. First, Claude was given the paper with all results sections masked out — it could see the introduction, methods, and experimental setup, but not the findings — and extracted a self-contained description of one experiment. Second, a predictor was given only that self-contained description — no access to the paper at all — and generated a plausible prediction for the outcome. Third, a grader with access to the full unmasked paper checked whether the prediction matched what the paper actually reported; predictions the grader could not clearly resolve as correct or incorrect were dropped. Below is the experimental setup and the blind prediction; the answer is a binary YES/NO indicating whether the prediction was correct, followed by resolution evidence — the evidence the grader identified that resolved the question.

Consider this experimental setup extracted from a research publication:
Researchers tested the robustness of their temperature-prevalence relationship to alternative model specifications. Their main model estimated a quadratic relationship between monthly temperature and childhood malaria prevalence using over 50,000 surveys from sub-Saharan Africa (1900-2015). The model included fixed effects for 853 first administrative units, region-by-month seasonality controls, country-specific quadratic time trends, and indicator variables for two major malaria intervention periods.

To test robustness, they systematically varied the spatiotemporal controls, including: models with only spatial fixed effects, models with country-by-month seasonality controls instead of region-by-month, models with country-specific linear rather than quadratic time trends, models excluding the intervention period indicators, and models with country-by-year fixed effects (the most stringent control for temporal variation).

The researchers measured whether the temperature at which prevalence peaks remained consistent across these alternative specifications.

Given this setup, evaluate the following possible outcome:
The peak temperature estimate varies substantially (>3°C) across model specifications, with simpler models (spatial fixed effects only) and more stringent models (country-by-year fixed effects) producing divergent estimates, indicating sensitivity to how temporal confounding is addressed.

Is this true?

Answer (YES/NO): NO